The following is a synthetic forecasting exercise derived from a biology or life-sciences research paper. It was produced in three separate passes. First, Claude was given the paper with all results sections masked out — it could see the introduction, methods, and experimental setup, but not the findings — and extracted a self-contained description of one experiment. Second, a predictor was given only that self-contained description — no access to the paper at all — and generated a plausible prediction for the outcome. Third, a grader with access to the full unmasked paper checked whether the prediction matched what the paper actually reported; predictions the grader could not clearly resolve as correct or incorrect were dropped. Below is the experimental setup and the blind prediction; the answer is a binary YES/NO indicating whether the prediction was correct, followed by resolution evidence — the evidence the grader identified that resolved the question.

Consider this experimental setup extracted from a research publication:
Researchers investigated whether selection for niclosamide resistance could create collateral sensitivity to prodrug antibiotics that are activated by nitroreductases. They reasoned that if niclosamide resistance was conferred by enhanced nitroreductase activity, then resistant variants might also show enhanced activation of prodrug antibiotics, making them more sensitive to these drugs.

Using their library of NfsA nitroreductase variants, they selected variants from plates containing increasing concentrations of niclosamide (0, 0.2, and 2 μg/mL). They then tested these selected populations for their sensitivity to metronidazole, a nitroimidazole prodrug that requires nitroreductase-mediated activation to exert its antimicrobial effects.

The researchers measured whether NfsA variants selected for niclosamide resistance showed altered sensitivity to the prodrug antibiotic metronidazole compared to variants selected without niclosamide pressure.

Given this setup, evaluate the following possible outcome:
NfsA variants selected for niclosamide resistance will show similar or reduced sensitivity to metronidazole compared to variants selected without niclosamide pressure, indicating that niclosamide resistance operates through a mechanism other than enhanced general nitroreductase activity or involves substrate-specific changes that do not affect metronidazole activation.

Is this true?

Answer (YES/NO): NO